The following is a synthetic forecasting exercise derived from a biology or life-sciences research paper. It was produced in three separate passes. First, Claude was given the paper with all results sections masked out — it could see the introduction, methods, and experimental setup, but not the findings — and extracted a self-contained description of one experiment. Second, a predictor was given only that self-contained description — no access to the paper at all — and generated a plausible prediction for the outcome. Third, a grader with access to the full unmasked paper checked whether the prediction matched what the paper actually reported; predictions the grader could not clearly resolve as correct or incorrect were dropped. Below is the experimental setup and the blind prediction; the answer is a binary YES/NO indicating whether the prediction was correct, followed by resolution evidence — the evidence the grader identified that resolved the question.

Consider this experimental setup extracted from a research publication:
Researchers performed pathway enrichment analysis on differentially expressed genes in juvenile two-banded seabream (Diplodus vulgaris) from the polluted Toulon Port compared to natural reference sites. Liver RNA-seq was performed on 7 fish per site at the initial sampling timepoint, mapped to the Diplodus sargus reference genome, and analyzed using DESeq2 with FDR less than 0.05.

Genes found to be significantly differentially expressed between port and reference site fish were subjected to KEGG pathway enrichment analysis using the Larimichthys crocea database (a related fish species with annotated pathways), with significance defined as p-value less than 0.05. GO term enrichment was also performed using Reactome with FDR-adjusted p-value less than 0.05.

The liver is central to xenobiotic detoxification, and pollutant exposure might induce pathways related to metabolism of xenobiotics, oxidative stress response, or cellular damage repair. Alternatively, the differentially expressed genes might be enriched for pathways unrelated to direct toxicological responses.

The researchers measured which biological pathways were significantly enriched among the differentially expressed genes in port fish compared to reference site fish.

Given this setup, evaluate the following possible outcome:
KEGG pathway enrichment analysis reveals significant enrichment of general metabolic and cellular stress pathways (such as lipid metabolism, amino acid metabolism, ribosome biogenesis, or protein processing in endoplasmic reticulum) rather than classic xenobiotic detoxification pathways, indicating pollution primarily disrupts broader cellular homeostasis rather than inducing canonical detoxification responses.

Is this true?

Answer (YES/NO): YES